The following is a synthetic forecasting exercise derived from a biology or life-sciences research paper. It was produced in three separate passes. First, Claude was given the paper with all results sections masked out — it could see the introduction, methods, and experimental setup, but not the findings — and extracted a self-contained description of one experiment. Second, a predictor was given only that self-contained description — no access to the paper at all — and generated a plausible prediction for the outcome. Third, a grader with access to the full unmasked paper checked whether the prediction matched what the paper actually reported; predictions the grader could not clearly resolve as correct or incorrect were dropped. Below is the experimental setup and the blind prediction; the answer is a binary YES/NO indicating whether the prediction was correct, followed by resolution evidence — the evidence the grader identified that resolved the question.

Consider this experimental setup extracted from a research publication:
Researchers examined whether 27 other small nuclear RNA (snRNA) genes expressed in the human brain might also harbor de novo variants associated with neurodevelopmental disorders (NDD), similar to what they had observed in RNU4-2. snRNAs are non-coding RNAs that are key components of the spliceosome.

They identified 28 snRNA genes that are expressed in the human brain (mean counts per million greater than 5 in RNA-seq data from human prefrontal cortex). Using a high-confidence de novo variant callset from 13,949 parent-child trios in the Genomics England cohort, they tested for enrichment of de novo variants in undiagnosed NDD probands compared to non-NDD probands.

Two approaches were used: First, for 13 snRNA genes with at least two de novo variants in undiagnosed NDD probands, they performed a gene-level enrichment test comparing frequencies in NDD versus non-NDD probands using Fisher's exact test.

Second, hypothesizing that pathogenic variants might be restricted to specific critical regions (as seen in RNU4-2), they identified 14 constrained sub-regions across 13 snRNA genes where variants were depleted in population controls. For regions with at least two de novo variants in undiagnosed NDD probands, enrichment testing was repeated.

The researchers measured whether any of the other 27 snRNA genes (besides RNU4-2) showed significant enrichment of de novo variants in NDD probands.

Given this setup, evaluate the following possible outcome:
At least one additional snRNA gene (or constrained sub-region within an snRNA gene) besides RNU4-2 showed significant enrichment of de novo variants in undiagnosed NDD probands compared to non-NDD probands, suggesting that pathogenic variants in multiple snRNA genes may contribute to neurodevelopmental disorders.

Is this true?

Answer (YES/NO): NO